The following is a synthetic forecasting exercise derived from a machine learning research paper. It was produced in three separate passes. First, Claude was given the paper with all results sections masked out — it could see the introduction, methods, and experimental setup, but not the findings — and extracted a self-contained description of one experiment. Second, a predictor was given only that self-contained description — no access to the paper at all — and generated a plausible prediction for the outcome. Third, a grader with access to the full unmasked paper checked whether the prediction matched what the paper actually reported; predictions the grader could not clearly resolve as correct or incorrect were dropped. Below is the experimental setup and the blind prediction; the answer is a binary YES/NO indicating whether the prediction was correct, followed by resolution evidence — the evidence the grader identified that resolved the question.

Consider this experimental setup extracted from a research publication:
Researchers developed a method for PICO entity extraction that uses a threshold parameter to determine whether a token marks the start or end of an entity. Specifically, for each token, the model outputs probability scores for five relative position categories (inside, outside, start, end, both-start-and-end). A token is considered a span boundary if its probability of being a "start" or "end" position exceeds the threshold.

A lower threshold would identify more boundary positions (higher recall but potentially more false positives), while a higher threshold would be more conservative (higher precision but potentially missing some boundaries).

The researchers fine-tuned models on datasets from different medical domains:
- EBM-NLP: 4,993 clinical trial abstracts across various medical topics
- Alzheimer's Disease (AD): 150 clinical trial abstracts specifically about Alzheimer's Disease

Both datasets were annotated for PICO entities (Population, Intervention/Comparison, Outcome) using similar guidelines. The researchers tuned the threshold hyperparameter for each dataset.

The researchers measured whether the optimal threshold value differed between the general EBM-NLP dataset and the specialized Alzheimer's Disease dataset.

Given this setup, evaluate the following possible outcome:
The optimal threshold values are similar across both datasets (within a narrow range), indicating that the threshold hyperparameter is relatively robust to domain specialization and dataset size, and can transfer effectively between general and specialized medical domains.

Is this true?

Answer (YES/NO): NO